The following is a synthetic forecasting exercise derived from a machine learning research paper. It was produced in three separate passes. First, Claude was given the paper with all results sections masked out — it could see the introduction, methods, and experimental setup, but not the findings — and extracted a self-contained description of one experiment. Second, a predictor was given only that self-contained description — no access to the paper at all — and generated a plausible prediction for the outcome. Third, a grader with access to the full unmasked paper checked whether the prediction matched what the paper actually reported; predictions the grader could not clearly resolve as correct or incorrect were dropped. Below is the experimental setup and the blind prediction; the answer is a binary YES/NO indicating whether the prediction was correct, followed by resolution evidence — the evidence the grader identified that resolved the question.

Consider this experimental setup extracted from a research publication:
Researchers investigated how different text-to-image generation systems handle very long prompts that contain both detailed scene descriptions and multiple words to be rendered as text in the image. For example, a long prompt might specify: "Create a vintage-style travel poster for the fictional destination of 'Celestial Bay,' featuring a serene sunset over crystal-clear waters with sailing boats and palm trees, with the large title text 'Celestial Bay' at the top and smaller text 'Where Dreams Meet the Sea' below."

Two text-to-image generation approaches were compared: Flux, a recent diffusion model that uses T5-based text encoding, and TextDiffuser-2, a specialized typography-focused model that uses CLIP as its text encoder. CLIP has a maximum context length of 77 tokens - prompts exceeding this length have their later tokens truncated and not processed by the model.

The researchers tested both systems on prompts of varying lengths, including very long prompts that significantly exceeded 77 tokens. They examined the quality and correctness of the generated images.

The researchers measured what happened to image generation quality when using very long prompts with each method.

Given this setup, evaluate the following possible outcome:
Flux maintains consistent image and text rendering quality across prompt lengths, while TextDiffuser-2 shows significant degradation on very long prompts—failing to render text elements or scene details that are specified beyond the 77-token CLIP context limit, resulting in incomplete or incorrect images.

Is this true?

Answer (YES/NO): YES